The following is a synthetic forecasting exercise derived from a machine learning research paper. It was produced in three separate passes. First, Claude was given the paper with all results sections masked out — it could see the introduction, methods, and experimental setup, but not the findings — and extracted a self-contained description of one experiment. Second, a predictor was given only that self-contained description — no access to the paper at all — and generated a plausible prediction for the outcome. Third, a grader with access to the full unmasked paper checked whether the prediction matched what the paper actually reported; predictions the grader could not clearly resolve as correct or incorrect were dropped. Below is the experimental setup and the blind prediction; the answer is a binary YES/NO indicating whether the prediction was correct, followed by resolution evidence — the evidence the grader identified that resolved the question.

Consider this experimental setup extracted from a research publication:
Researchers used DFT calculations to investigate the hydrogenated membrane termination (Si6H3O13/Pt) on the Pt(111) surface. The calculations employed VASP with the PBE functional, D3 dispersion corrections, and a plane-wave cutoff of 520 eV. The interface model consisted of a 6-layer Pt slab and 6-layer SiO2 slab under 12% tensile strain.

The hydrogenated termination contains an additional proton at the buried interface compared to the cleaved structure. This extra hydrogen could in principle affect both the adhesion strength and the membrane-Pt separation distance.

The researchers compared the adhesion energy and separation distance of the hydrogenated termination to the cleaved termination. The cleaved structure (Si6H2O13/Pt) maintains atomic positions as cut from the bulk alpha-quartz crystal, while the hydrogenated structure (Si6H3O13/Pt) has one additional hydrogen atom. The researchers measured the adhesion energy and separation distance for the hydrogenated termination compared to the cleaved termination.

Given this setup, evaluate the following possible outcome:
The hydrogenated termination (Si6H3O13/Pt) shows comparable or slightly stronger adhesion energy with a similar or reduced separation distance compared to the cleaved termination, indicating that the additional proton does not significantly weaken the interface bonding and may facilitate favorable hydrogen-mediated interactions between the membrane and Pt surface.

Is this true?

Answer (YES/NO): NO